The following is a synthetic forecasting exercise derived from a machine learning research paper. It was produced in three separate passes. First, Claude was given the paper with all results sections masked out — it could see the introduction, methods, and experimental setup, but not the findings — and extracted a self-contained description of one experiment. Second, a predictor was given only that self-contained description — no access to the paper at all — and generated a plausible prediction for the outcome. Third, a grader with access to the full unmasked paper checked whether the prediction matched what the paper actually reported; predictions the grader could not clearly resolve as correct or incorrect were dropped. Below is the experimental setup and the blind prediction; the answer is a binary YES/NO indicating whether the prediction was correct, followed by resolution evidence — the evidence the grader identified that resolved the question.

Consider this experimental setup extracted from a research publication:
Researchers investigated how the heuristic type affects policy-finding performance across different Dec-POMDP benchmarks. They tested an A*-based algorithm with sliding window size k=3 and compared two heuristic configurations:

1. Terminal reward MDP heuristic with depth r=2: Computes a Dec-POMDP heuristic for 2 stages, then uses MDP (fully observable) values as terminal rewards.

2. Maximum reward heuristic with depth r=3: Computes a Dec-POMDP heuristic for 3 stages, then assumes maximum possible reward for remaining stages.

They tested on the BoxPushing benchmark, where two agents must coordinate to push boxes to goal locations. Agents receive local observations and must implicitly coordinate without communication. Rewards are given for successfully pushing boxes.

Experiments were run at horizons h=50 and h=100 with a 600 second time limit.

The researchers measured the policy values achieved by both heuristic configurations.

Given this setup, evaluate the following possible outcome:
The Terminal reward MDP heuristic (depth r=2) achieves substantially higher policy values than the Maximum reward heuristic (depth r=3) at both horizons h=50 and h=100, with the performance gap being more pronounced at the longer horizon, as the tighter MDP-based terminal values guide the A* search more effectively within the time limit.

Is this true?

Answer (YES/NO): NO